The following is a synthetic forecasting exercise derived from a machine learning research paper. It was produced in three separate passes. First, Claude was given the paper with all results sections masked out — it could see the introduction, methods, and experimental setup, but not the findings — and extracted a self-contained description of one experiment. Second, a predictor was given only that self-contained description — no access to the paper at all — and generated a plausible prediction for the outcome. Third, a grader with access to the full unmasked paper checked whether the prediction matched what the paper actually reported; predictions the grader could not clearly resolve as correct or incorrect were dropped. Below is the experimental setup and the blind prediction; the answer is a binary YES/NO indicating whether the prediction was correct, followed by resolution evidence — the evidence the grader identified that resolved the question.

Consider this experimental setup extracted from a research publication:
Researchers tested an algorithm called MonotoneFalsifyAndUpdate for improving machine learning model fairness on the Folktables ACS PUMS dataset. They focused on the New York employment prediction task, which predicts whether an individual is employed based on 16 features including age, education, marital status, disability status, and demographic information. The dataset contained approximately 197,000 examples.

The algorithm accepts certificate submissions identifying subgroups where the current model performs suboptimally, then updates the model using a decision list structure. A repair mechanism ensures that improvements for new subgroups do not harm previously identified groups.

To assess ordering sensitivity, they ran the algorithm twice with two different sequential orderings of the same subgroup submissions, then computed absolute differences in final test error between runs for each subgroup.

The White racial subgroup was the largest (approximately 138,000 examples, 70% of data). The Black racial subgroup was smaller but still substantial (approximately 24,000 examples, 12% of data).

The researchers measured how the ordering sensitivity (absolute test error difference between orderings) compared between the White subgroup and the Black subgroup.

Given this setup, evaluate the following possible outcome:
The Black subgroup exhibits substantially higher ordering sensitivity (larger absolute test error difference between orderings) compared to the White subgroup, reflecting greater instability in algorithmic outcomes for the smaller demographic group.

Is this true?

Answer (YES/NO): YES